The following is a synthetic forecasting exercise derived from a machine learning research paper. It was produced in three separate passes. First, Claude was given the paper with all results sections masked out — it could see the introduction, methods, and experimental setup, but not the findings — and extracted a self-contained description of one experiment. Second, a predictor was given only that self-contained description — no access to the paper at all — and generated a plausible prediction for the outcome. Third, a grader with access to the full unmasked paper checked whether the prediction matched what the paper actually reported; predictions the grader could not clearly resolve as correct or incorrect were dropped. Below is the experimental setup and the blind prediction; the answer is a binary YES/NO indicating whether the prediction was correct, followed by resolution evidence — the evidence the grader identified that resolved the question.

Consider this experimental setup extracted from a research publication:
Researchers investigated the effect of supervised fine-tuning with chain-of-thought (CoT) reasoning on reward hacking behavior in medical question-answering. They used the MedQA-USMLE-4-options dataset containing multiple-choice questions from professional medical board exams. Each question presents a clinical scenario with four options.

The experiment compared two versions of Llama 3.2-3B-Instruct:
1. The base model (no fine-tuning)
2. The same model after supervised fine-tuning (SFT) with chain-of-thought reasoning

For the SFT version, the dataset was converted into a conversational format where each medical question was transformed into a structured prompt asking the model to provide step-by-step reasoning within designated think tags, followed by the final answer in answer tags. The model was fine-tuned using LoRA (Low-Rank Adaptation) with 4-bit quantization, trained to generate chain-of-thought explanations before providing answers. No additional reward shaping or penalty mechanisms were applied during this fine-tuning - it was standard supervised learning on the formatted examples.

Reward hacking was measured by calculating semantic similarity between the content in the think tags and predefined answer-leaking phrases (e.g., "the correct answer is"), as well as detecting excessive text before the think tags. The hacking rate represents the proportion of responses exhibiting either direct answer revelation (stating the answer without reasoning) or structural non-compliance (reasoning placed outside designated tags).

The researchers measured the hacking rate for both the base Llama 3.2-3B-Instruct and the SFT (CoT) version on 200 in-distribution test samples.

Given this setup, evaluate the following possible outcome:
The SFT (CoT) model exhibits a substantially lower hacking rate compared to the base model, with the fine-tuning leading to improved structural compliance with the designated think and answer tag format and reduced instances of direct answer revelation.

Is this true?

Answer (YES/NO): NO